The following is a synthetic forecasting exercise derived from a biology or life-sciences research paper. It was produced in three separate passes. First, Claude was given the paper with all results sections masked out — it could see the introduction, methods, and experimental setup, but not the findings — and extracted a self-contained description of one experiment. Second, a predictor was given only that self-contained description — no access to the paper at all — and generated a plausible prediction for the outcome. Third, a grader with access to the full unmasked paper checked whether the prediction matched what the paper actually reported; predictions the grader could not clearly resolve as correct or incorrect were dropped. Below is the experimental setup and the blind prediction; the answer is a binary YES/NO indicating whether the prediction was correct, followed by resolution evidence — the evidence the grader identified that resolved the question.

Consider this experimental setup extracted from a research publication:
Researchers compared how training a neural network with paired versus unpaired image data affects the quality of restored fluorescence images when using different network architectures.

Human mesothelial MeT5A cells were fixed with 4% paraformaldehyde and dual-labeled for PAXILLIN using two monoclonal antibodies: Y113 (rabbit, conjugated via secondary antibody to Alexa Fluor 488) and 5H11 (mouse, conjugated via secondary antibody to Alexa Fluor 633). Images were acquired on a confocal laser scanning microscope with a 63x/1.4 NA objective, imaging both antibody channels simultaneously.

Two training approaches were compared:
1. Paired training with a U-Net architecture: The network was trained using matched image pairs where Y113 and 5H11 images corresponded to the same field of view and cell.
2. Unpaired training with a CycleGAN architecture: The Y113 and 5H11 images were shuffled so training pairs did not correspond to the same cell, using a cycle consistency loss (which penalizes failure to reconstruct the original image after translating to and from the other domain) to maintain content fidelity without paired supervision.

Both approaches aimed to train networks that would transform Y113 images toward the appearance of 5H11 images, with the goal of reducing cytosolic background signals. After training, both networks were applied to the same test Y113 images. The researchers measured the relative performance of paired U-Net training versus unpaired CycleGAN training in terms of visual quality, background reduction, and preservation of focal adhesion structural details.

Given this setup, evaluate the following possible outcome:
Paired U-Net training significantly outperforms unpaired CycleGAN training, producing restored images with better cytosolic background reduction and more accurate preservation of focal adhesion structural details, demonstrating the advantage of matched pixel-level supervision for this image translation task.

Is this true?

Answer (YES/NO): YES